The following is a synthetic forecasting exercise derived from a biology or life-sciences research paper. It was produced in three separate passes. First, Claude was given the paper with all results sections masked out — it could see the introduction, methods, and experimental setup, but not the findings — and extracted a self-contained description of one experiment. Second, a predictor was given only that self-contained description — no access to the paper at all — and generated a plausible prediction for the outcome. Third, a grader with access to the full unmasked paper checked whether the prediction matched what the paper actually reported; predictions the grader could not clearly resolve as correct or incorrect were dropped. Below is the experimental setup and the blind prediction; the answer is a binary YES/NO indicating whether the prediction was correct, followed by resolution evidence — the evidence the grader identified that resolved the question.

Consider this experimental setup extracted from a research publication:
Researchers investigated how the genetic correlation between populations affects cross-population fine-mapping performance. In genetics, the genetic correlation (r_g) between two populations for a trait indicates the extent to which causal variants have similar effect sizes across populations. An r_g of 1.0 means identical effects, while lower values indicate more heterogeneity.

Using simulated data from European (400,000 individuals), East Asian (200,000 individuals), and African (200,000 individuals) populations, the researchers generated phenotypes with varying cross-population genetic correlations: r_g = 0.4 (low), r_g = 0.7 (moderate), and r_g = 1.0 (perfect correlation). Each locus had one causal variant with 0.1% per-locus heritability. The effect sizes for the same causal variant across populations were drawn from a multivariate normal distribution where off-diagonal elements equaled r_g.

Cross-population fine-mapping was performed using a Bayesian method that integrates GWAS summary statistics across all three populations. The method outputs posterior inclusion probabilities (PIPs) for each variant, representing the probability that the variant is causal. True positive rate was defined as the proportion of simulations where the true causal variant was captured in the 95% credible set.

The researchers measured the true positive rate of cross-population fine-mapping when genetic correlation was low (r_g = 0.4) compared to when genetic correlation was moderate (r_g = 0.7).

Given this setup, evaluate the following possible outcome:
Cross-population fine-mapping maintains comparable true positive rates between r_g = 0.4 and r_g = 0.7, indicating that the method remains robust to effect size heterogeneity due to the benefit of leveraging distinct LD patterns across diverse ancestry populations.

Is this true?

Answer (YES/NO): YES